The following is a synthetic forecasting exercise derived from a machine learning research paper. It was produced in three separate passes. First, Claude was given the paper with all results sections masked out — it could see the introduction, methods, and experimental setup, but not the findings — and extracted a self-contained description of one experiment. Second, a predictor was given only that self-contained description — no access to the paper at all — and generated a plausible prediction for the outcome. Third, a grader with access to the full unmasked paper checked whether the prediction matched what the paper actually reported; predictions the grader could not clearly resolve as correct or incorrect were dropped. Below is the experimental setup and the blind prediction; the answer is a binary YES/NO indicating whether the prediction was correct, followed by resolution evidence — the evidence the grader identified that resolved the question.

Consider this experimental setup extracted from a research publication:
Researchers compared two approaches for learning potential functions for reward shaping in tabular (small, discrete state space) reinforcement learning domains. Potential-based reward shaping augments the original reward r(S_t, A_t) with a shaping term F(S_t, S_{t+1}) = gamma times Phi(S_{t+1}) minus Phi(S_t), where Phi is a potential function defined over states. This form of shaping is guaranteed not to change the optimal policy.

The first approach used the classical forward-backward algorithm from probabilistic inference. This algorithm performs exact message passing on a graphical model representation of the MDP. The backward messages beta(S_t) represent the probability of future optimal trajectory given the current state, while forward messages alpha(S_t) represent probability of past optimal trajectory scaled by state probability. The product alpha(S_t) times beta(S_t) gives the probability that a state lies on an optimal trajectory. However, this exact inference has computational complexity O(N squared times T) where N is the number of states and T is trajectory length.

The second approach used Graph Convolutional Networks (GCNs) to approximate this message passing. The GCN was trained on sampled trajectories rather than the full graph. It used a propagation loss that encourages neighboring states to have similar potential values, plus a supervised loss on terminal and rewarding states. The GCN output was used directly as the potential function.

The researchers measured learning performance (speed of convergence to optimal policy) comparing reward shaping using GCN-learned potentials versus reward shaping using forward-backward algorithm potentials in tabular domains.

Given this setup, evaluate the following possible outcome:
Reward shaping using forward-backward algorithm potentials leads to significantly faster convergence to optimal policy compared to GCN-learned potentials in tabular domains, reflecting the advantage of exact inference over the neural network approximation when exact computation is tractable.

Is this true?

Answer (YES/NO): NO